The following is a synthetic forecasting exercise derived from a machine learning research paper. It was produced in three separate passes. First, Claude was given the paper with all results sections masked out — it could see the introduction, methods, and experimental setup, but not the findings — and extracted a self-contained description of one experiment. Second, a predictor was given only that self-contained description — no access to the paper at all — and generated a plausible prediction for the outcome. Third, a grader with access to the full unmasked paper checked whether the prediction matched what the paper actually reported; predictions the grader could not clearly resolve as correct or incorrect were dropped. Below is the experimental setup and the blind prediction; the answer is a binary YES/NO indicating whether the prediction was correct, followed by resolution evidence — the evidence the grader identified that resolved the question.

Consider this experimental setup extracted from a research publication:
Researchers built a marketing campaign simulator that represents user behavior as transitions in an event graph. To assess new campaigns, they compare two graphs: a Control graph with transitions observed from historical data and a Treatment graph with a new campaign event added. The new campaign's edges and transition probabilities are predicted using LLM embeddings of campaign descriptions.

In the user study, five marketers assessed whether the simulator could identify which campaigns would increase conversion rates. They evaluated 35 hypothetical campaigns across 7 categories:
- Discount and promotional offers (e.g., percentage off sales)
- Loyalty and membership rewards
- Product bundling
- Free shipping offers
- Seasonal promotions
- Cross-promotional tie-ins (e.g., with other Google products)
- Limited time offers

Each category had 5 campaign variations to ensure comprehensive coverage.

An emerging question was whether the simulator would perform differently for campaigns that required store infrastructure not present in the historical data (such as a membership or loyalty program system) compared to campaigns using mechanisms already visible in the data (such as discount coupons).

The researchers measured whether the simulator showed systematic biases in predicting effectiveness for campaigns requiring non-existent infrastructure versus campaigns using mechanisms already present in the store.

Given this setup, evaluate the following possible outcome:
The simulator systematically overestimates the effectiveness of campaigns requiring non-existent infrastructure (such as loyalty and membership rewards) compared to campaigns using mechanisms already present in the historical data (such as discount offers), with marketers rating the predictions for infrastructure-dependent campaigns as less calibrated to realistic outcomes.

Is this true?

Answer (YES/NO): NO